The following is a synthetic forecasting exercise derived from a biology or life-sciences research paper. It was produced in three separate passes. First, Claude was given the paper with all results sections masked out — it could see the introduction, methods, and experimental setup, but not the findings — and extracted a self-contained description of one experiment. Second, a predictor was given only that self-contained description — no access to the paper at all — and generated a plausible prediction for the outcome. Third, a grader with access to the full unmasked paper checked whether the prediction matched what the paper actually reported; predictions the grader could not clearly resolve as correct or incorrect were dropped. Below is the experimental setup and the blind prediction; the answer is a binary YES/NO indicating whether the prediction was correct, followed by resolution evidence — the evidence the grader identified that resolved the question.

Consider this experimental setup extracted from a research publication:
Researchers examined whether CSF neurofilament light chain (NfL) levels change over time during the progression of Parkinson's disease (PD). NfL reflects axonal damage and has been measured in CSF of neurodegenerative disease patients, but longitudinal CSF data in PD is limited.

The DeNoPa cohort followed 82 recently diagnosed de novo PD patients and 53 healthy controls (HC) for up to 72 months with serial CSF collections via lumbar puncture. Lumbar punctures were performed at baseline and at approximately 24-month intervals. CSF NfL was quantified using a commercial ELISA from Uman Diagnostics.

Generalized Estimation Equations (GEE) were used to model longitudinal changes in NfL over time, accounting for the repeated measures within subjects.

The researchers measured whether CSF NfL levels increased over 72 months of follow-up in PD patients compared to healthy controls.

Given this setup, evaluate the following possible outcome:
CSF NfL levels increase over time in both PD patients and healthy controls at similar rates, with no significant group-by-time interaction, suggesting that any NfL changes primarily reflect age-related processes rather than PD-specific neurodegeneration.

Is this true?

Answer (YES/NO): YES